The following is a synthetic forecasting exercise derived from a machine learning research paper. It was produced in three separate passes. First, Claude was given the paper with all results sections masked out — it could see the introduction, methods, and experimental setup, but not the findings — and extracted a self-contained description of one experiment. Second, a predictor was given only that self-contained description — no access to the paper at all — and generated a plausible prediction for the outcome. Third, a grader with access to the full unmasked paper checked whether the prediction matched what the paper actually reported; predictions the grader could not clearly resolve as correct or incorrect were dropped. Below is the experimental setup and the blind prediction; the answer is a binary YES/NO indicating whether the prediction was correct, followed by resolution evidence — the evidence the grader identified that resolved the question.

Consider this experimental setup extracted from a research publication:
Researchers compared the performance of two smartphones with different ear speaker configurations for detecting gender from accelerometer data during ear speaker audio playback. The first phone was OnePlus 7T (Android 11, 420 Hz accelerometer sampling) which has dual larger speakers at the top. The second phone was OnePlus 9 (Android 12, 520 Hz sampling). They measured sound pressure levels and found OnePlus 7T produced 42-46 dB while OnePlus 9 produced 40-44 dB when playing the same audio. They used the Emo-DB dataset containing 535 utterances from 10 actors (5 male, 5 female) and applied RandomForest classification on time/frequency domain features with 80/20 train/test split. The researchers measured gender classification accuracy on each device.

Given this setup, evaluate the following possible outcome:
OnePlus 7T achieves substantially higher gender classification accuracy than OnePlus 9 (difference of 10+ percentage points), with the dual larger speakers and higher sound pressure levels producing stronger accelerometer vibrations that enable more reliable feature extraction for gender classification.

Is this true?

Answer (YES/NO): NO